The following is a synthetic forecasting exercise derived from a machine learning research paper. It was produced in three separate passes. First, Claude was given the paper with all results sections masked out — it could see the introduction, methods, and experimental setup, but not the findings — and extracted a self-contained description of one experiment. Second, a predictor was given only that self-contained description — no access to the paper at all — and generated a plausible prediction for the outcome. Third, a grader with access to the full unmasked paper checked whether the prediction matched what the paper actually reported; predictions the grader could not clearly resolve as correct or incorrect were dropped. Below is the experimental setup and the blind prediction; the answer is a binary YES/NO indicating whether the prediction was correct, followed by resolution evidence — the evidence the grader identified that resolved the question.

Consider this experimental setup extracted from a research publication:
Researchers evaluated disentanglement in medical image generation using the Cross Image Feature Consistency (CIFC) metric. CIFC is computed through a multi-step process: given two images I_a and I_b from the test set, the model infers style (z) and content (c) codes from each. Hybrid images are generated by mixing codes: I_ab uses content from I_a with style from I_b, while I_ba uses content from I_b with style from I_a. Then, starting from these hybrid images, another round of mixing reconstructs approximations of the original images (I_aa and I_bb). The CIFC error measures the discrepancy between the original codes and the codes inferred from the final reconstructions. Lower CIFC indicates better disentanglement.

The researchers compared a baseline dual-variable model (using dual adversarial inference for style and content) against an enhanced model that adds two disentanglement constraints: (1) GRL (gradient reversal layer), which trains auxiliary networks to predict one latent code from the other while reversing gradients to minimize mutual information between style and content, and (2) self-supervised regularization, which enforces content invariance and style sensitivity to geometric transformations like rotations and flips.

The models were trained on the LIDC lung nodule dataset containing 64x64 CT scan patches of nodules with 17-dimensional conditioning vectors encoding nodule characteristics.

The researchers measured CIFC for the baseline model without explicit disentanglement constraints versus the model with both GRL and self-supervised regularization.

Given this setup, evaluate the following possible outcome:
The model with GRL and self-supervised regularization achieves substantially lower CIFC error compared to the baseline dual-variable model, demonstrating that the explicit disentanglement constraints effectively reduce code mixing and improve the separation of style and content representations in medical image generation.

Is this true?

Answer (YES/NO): YES